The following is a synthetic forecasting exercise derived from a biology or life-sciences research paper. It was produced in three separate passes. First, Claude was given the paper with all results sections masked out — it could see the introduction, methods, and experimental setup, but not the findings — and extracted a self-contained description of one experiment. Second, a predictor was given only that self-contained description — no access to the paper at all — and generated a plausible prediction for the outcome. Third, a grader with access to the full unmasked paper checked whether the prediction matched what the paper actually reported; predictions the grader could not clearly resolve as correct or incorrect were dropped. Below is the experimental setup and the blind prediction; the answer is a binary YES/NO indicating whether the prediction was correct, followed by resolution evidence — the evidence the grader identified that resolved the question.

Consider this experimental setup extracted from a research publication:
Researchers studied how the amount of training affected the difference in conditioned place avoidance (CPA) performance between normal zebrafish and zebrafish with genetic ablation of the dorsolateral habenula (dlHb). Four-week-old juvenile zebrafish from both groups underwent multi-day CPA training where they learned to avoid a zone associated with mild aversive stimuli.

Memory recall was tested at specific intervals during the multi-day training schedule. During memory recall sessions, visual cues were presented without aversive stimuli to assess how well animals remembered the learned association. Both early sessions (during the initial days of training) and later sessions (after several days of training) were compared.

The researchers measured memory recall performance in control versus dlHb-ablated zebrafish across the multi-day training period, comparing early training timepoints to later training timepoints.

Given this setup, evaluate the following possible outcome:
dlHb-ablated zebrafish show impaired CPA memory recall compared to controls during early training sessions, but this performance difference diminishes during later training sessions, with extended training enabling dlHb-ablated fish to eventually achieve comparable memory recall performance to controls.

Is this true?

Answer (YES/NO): NO